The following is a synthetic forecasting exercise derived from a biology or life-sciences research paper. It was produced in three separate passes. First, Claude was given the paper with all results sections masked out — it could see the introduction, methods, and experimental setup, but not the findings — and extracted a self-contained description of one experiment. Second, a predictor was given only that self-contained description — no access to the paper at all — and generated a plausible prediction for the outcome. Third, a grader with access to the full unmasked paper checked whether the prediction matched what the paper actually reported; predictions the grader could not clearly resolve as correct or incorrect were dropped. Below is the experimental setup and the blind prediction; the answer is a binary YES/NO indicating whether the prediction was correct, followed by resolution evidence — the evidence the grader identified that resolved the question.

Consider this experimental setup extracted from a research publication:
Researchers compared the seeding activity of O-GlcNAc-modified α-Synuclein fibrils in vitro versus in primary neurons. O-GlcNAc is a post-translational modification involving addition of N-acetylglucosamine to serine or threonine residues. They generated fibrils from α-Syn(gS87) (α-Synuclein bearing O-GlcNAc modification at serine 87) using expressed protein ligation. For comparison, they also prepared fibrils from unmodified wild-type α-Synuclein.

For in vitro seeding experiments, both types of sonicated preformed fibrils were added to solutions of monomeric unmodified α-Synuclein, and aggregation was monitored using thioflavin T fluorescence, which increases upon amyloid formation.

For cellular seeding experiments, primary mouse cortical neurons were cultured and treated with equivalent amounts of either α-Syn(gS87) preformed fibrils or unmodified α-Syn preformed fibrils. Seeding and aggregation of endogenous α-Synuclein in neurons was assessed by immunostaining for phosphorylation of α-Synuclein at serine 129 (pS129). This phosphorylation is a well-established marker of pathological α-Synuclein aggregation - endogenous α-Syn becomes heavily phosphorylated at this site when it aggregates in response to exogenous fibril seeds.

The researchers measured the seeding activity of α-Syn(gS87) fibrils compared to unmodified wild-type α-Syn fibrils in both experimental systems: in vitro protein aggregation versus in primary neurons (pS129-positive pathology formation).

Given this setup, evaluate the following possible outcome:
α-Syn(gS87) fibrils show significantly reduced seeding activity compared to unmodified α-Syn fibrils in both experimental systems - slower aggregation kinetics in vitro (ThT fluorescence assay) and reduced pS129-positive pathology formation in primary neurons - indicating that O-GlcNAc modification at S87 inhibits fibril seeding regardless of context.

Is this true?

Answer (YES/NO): NO